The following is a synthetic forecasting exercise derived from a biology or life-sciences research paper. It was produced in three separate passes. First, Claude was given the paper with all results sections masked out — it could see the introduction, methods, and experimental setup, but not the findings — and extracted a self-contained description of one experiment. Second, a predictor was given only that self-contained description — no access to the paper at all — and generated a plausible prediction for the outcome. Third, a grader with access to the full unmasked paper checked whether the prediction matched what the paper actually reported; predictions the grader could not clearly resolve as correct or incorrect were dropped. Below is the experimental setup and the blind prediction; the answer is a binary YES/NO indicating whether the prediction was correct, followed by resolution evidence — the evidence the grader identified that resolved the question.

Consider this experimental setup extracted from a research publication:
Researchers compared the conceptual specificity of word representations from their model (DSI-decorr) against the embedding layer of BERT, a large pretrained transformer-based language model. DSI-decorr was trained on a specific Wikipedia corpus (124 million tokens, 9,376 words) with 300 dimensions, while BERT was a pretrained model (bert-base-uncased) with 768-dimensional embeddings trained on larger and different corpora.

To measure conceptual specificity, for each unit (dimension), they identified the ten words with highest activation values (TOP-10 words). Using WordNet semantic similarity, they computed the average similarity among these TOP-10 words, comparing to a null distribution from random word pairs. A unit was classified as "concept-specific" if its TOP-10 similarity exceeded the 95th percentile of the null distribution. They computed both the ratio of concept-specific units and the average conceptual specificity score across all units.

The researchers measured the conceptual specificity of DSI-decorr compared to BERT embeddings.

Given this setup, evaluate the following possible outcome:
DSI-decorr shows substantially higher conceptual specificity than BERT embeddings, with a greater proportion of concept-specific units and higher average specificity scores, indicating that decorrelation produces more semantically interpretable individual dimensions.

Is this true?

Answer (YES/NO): NO